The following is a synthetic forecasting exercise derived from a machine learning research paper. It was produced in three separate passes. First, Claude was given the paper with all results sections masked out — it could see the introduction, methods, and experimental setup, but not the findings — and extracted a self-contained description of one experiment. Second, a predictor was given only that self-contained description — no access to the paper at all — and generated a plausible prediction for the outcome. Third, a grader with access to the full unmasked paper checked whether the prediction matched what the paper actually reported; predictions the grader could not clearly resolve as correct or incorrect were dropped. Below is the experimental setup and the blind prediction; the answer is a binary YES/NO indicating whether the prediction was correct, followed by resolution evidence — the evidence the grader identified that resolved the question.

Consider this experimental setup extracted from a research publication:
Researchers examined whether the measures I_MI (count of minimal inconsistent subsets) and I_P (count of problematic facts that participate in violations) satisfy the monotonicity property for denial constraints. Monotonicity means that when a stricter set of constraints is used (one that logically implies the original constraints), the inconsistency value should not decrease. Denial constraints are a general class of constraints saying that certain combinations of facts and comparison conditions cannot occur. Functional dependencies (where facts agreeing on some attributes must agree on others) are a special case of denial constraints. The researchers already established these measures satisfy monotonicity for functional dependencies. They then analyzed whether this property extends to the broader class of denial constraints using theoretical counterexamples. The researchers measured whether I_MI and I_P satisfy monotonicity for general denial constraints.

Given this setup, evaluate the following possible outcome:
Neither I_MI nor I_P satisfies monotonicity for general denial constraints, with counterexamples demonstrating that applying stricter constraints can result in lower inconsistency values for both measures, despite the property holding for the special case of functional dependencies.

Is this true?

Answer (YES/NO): YES